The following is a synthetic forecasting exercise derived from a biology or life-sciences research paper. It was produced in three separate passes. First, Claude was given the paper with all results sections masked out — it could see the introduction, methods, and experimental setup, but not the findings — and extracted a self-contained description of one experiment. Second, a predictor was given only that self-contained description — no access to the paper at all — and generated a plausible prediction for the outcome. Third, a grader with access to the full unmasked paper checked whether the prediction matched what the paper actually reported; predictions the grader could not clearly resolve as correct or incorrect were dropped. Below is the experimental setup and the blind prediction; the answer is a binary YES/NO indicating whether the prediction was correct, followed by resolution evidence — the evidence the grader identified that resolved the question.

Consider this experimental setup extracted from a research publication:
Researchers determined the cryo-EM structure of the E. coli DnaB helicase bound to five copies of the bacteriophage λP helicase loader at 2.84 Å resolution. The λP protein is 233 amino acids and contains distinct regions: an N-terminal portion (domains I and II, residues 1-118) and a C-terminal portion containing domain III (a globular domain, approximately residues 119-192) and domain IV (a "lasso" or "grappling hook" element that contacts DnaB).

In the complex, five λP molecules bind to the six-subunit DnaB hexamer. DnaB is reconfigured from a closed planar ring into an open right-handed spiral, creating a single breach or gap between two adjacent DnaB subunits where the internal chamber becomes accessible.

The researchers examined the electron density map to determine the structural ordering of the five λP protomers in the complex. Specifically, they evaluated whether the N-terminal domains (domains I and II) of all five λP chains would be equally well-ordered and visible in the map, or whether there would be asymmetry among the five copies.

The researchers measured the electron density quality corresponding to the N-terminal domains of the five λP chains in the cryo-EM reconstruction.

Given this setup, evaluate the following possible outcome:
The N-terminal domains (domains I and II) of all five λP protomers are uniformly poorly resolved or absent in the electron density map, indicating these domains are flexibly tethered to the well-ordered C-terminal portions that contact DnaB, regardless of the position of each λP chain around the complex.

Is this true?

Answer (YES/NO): NO